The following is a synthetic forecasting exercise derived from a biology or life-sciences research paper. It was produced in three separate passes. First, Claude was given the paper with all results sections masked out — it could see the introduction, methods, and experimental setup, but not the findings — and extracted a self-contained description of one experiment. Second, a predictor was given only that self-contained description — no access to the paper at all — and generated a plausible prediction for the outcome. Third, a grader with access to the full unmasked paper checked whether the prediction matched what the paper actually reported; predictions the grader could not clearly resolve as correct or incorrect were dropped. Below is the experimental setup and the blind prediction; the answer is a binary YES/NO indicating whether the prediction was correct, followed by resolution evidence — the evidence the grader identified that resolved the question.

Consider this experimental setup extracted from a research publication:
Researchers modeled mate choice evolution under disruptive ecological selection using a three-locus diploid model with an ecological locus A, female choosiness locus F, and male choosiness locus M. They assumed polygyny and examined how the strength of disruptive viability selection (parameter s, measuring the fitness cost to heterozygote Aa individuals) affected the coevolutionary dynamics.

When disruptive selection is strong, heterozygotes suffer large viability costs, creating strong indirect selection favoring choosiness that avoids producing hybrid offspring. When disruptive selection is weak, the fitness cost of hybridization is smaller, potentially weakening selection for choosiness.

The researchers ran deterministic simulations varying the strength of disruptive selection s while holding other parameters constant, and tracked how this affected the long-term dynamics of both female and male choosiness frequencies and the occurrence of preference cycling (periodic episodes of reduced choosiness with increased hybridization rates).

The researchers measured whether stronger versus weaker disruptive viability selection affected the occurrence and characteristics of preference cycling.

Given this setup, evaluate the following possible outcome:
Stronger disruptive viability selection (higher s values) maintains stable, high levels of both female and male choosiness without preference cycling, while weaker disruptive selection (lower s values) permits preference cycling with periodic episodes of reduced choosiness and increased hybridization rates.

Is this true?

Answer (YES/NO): NO